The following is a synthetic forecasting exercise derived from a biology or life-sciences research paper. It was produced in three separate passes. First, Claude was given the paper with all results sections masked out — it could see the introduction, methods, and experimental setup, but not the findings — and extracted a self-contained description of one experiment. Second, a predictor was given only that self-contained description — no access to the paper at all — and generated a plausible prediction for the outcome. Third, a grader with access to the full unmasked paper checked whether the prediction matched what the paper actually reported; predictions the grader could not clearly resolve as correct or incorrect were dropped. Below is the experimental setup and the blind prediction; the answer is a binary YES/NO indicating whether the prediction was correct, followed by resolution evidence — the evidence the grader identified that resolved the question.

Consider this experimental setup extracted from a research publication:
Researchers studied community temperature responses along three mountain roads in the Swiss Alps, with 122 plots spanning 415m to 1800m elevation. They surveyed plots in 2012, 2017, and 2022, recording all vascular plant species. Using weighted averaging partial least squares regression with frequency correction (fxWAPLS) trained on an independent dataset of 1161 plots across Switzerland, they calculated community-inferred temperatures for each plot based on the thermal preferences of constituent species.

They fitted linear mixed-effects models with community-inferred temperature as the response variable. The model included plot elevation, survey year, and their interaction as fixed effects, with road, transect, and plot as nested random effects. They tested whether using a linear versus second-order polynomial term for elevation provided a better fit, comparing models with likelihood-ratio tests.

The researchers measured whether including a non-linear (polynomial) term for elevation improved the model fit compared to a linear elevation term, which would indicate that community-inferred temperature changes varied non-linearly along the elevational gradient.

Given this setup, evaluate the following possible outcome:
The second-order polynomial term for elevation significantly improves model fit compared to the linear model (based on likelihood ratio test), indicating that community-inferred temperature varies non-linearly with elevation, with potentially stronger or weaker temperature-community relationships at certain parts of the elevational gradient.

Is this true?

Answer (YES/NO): YES